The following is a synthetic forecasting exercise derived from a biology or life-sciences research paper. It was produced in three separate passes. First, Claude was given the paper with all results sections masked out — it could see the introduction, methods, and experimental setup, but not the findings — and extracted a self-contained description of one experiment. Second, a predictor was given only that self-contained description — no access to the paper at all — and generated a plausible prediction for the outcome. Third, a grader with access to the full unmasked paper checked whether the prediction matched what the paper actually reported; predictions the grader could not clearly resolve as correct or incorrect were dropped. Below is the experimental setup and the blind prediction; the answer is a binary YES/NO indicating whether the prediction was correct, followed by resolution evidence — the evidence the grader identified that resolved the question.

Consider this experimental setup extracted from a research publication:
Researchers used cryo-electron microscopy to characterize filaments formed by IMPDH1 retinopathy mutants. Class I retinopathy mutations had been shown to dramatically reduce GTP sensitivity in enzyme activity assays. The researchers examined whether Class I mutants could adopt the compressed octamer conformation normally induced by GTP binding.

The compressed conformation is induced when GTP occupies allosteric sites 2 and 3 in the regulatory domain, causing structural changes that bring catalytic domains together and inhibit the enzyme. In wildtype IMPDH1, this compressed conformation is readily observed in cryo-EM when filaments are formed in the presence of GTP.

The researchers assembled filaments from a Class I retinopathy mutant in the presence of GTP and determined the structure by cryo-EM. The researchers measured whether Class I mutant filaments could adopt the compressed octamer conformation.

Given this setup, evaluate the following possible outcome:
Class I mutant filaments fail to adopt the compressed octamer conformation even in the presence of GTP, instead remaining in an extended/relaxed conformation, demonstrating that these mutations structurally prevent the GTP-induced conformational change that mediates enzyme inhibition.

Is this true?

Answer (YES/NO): YES